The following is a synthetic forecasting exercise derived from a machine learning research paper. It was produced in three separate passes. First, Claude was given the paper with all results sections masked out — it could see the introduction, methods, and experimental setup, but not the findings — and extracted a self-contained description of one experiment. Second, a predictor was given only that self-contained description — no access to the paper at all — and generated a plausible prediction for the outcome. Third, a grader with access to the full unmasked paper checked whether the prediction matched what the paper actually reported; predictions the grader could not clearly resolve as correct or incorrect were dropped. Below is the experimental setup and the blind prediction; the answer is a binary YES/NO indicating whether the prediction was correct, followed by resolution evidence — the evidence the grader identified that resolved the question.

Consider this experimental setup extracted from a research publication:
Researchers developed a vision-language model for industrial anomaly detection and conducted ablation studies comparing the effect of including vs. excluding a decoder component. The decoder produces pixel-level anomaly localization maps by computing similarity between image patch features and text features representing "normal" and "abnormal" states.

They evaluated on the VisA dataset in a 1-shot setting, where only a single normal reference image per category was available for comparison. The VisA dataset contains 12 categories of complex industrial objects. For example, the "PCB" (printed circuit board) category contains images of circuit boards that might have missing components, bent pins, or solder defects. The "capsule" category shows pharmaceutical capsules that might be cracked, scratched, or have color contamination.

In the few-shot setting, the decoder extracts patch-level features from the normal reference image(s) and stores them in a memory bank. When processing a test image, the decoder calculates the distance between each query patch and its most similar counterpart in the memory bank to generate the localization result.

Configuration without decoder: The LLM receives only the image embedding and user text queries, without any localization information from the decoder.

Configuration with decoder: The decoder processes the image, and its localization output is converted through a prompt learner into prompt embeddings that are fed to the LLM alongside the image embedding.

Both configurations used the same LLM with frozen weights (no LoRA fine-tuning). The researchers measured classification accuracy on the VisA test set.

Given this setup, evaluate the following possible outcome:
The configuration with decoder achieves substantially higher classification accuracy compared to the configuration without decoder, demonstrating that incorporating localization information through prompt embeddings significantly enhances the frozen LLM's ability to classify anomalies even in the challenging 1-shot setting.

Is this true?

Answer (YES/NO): YES